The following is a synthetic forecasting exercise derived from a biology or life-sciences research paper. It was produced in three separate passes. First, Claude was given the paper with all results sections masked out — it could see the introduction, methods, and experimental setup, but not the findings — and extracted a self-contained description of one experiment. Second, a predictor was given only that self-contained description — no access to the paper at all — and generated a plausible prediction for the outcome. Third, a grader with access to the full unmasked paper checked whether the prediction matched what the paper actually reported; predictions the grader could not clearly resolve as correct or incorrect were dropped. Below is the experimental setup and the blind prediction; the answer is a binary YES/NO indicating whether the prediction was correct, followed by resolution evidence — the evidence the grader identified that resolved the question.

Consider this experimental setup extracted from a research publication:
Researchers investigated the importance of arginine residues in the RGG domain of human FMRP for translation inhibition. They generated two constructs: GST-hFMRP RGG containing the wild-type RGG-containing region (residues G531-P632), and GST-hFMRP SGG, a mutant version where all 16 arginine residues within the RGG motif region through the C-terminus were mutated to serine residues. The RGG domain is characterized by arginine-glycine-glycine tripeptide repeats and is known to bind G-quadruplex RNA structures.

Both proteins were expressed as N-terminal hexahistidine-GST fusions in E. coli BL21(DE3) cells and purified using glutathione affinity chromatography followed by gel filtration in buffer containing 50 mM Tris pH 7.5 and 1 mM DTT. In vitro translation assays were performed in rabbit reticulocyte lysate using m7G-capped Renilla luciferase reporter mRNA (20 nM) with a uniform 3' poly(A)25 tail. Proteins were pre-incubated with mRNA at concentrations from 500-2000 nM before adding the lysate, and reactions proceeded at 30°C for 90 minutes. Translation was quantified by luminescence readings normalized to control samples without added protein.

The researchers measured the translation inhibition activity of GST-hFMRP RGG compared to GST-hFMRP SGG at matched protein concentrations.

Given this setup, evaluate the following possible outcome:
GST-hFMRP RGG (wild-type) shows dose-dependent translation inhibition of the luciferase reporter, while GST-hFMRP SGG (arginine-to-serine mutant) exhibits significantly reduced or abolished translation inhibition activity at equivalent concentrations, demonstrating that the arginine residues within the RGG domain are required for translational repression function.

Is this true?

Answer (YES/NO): YES